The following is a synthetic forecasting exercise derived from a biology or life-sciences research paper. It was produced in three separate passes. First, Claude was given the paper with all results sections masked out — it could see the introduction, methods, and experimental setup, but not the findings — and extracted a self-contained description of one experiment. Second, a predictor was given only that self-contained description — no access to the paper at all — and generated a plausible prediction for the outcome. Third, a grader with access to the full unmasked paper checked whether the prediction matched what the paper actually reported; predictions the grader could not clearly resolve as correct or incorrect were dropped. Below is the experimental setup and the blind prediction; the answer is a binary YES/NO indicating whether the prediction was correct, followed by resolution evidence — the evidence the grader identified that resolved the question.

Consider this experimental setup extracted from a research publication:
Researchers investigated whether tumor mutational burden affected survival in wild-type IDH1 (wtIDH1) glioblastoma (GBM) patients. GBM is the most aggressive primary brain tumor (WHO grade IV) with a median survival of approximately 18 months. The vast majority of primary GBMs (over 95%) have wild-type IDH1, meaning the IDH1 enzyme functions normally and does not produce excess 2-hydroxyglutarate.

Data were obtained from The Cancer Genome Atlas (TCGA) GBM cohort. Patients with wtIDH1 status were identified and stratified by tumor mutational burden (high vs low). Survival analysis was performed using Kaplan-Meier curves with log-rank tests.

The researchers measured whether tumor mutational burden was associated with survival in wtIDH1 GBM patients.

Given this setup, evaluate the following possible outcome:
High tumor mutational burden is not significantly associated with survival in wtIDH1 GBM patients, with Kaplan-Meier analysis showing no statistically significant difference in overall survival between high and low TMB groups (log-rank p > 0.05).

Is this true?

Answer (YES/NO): YES